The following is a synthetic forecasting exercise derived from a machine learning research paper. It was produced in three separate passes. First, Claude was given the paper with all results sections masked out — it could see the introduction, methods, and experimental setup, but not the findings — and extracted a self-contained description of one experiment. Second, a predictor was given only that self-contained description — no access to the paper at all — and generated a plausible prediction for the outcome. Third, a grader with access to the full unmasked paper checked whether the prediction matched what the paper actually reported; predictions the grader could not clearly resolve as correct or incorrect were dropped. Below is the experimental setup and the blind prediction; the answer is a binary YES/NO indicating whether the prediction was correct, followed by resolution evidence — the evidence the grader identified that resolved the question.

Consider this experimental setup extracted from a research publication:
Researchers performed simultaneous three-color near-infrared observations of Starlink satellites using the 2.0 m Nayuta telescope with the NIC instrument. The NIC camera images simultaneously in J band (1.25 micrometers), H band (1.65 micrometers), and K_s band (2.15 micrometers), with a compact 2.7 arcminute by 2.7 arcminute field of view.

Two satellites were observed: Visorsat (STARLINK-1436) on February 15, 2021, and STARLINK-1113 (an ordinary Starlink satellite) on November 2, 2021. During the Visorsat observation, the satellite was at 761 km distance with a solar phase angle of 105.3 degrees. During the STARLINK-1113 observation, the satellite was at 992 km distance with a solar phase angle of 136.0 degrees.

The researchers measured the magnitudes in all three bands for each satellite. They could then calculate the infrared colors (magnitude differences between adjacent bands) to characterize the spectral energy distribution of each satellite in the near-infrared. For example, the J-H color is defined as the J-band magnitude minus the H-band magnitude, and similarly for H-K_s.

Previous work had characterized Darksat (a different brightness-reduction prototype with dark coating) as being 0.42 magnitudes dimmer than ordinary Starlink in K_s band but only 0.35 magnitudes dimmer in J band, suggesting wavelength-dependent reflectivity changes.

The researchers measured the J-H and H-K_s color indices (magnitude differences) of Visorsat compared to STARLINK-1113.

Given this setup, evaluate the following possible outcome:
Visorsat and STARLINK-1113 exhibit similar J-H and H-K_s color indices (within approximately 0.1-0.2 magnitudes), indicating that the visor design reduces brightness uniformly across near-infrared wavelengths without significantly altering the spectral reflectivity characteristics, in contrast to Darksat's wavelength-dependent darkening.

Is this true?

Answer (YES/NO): YES